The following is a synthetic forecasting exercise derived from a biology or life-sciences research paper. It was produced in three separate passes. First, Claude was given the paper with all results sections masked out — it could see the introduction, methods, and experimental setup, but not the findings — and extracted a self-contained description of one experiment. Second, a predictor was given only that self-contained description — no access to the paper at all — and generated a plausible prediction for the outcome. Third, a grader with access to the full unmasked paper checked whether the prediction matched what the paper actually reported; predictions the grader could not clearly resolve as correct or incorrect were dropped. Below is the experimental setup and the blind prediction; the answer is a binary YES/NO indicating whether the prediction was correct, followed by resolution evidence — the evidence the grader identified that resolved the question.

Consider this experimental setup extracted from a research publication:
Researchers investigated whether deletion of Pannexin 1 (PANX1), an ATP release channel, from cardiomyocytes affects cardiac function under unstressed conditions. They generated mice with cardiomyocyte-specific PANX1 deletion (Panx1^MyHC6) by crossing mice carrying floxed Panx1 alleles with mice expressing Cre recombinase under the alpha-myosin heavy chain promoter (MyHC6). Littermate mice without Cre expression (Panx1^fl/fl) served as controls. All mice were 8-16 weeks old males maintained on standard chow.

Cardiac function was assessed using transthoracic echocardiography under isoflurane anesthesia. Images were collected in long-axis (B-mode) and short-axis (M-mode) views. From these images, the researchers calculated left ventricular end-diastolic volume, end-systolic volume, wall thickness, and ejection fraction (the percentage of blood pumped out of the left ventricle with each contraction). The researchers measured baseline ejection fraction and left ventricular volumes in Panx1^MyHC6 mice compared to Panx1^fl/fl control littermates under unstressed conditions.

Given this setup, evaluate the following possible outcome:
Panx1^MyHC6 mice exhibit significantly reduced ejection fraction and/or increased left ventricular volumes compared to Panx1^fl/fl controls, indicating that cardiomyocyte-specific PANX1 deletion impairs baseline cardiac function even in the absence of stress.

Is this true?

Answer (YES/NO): NO